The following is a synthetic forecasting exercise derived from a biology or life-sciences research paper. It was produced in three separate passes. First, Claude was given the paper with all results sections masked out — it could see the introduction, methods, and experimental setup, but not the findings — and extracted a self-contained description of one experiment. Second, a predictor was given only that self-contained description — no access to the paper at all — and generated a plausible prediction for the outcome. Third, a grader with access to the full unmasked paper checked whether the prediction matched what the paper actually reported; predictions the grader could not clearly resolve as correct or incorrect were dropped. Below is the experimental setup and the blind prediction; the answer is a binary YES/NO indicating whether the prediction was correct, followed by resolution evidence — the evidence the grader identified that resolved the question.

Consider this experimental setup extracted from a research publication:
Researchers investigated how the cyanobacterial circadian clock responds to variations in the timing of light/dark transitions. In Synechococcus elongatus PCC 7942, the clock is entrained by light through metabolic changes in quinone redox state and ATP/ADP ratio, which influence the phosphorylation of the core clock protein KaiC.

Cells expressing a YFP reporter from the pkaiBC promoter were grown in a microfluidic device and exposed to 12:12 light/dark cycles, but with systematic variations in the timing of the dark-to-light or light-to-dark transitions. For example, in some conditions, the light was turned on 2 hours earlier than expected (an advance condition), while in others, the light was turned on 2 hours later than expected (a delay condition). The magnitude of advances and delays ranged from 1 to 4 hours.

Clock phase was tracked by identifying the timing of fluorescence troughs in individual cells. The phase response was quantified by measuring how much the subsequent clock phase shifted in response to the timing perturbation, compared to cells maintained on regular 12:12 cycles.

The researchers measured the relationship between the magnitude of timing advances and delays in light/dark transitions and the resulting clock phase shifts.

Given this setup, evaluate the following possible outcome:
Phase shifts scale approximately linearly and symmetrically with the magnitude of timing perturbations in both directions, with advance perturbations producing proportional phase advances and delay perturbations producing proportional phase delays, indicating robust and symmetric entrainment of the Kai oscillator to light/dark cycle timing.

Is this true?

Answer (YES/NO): YES